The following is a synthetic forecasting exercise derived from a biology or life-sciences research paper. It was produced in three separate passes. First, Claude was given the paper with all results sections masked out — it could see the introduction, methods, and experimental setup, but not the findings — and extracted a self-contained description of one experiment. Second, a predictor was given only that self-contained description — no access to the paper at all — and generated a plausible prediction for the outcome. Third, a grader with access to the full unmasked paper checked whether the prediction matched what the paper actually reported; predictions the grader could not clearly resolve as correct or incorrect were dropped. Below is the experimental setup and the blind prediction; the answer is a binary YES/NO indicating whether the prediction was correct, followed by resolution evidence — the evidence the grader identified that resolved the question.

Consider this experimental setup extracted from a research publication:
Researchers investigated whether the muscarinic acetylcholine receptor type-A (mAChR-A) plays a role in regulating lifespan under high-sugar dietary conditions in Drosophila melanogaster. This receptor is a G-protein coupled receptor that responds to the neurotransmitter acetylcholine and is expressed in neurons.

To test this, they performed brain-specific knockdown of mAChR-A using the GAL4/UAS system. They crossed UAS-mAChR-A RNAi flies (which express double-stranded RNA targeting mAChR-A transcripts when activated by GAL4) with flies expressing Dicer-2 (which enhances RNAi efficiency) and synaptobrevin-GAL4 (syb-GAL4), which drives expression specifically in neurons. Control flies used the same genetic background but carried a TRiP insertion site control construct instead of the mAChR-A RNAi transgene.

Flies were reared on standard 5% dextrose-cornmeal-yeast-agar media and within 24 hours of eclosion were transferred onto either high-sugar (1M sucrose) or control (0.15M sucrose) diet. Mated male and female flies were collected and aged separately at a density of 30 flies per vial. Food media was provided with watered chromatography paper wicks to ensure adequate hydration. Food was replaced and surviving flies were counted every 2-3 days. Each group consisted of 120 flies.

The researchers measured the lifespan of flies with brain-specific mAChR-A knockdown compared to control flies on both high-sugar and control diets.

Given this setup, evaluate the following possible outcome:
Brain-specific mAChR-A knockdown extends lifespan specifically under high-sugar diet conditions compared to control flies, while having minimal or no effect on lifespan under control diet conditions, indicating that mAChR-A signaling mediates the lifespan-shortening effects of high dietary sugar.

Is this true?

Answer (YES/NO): NO